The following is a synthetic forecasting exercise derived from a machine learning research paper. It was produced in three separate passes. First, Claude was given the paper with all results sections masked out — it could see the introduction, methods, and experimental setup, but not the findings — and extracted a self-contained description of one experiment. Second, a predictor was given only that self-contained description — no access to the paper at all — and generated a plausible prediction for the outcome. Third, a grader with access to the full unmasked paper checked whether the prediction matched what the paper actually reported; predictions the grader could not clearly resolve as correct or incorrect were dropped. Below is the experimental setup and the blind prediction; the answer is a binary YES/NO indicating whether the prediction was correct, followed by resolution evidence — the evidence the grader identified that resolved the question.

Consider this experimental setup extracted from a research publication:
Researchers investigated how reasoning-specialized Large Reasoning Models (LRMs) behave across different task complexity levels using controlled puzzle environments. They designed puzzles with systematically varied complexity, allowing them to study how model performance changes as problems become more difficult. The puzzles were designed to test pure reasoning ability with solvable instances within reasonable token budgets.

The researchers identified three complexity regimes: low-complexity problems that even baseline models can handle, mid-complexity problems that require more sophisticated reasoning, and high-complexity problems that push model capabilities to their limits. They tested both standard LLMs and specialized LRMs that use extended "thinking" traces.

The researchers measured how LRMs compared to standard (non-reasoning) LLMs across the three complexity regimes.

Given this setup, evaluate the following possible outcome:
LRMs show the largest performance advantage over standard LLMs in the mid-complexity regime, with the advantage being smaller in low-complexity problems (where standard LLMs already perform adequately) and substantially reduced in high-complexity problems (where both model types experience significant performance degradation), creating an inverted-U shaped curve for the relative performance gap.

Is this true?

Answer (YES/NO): YES